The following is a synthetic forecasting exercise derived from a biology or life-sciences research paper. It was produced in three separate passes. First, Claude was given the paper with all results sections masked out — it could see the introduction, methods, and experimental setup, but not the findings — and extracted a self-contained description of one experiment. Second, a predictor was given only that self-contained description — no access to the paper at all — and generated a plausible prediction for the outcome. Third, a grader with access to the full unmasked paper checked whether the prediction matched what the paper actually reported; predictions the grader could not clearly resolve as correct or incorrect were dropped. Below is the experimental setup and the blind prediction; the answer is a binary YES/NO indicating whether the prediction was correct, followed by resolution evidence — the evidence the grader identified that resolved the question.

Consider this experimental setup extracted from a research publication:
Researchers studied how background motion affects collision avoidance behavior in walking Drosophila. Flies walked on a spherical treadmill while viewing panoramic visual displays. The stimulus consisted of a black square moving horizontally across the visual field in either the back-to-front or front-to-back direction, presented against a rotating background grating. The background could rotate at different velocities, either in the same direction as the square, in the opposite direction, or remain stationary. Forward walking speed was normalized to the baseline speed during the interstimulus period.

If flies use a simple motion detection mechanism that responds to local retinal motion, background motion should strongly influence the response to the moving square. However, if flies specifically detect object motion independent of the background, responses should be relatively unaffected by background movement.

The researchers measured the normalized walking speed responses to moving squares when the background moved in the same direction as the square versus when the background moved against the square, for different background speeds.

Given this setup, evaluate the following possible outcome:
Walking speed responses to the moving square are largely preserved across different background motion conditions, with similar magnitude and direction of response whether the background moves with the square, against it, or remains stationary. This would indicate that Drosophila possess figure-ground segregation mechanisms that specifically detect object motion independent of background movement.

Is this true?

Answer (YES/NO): NO